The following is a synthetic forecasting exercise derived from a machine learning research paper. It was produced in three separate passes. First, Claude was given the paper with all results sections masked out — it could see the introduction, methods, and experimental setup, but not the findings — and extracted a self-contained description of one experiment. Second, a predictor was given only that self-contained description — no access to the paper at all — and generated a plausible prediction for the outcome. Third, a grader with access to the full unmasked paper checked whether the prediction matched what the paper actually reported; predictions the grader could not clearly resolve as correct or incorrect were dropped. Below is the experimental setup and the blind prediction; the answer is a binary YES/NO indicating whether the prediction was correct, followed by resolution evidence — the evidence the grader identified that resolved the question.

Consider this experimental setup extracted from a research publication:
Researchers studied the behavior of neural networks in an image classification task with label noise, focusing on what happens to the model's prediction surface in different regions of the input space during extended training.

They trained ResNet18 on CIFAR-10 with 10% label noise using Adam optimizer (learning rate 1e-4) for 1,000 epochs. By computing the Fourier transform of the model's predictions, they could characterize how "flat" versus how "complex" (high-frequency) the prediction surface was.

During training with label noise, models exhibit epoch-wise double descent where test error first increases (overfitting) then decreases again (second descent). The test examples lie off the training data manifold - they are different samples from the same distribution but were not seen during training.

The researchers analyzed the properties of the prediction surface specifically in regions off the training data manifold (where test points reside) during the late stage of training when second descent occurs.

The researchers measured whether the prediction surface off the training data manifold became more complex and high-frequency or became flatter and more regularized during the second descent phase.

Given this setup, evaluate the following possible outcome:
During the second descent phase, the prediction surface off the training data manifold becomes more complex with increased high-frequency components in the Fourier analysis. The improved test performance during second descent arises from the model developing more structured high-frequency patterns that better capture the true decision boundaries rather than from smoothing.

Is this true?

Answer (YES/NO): NO